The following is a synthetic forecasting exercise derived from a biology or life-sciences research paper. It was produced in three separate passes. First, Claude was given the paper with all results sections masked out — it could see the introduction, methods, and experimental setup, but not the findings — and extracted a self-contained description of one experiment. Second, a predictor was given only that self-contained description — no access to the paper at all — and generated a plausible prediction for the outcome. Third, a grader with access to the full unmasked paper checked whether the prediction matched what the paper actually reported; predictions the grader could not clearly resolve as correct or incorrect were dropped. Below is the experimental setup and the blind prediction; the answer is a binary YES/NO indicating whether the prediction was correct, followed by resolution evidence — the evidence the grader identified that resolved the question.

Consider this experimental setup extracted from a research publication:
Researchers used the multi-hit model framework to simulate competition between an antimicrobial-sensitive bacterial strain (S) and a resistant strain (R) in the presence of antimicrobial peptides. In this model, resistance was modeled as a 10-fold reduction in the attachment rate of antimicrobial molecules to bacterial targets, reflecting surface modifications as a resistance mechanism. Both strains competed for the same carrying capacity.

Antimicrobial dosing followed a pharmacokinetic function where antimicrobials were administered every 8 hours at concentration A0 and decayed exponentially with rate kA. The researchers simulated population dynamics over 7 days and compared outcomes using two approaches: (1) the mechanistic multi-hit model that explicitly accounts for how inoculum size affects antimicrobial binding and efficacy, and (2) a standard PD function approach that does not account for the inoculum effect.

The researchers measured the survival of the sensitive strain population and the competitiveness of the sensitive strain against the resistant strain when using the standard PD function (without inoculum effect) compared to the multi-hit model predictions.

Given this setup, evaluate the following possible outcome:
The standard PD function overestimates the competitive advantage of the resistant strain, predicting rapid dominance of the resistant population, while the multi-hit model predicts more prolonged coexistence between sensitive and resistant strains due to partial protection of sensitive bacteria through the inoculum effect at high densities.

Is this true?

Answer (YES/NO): YES